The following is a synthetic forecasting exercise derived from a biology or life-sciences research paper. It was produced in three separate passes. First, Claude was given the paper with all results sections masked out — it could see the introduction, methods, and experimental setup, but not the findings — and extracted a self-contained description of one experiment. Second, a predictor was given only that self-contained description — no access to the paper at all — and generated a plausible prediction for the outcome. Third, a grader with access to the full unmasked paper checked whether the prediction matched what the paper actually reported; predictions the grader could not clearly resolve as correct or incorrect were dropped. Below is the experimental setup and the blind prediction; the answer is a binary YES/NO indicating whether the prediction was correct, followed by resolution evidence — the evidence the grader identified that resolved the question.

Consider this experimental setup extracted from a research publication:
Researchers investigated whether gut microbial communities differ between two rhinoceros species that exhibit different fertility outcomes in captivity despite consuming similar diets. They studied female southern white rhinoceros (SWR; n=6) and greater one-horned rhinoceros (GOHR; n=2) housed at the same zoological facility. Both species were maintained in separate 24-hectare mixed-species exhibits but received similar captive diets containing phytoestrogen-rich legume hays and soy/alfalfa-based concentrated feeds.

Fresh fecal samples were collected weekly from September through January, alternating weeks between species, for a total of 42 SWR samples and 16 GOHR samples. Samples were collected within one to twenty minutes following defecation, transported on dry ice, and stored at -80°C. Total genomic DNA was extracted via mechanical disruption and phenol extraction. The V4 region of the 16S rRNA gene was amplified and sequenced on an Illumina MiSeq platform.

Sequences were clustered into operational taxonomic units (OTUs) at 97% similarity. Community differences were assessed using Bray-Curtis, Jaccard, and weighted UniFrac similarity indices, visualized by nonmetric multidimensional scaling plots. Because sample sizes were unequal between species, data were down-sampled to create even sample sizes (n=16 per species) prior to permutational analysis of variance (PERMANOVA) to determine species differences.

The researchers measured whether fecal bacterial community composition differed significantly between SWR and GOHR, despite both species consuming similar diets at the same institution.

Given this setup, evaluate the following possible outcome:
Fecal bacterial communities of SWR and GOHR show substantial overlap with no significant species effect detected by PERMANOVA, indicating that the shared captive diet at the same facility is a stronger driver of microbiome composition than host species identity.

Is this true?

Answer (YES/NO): NO